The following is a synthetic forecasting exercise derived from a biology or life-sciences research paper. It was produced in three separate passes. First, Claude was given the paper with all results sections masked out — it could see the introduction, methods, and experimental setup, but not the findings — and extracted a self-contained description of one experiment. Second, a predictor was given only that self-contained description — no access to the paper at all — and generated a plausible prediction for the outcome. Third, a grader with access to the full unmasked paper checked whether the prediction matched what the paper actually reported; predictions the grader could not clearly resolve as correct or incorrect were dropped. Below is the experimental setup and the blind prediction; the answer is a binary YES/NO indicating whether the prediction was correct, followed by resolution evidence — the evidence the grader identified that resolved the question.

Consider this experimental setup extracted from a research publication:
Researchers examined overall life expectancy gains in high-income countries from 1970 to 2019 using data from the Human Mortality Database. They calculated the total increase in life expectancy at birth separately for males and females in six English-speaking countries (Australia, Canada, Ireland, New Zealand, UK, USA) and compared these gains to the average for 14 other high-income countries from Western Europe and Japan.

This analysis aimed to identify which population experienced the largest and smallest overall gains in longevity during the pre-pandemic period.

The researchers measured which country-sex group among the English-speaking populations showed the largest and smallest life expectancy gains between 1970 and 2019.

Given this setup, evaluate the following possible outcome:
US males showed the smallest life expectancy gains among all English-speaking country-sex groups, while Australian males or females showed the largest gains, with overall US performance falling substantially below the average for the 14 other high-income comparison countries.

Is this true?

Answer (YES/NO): NO